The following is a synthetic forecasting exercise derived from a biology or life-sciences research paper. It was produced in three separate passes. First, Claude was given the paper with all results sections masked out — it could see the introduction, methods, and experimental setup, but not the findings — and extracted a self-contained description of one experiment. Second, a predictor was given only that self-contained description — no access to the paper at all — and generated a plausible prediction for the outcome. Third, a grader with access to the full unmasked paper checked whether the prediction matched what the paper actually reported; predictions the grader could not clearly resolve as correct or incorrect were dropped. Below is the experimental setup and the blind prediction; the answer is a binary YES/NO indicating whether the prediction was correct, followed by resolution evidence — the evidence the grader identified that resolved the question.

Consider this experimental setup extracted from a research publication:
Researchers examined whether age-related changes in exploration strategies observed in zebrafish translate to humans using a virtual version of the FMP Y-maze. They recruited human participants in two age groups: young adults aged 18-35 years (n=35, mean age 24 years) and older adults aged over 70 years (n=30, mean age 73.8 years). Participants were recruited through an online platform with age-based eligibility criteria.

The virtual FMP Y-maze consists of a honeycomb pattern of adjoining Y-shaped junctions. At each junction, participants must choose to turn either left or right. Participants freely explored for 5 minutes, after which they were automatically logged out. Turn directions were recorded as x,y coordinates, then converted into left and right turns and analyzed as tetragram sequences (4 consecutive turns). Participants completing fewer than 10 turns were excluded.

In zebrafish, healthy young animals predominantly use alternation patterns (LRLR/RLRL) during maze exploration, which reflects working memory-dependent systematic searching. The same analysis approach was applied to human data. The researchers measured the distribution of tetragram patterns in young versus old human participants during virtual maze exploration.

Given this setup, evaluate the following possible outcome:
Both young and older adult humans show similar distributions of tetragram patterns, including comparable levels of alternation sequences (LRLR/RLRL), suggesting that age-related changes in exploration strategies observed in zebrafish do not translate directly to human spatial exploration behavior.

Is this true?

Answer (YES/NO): NO